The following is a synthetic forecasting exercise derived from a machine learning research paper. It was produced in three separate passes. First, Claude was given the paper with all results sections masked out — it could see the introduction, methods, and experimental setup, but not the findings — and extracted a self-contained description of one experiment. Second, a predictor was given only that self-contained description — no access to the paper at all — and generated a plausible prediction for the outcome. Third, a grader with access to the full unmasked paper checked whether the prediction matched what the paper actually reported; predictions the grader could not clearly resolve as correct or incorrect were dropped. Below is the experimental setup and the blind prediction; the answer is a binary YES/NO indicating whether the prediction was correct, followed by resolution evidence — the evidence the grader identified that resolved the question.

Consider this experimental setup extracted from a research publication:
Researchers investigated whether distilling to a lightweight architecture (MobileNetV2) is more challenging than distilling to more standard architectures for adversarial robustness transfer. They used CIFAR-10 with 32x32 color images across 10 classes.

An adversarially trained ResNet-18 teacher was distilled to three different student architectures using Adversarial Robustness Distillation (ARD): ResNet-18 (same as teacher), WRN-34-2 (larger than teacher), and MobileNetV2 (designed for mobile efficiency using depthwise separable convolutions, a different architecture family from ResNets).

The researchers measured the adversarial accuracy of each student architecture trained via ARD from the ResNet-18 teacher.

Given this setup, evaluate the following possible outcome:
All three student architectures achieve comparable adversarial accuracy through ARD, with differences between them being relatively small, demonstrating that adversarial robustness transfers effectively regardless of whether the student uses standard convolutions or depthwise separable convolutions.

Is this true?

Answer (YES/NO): YES